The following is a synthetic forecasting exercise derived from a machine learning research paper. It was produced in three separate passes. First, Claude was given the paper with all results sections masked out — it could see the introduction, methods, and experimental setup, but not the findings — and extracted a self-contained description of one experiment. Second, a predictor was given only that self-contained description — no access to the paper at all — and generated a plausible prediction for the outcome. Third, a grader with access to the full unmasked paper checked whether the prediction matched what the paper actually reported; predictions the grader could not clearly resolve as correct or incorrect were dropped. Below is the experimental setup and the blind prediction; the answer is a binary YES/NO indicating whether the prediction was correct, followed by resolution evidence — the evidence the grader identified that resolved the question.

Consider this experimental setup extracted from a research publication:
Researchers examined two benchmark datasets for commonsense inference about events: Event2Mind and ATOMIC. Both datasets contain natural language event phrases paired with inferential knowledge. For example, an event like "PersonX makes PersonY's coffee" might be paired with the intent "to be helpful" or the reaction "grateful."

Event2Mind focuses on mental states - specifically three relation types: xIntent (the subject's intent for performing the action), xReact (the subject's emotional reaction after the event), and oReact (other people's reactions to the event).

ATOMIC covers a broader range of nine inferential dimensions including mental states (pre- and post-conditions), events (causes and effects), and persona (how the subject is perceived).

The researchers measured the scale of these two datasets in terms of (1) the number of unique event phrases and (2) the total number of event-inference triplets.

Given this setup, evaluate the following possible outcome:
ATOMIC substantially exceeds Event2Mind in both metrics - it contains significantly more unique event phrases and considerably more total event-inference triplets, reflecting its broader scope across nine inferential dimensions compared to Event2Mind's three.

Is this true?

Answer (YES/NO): NO